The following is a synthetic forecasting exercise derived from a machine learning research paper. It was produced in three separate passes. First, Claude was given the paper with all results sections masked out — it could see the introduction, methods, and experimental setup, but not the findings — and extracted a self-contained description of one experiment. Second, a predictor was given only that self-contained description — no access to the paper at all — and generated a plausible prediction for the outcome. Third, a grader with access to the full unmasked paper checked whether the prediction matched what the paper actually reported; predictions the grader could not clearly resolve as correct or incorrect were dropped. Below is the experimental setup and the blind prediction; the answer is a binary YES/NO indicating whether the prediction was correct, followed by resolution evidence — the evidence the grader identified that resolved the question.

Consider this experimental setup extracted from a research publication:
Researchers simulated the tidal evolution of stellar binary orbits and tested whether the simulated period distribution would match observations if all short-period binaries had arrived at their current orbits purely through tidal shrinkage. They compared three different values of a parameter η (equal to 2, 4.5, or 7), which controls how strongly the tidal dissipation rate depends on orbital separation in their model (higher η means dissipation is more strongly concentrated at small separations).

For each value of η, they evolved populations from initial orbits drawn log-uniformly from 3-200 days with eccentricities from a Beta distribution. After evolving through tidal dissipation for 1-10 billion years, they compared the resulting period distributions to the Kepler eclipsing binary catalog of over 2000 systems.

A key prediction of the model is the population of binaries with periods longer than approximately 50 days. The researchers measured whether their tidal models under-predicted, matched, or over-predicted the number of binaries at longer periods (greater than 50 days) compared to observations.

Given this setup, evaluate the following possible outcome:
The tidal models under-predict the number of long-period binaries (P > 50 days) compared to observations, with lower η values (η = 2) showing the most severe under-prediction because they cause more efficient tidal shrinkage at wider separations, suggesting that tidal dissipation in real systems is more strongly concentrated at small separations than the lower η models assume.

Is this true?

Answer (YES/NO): NO